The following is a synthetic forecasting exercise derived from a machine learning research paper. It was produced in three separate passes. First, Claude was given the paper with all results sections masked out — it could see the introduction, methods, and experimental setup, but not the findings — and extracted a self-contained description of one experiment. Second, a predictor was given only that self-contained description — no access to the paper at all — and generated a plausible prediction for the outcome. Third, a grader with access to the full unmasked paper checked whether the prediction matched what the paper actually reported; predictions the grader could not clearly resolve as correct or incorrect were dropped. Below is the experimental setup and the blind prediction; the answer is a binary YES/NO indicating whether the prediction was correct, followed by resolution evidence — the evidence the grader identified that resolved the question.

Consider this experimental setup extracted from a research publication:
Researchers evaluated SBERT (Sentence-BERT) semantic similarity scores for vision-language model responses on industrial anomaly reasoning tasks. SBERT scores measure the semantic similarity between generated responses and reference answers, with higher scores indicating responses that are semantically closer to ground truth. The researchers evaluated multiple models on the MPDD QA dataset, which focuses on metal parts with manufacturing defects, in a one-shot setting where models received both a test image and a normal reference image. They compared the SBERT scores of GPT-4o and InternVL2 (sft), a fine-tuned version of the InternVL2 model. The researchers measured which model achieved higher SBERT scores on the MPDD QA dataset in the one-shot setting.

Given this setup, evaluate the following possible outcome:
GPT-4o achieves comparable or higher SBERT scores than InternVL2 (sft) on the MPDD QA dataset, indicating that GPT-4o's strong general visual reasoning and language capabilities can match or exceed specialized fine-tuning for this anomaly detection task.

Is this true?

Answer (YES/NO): YES